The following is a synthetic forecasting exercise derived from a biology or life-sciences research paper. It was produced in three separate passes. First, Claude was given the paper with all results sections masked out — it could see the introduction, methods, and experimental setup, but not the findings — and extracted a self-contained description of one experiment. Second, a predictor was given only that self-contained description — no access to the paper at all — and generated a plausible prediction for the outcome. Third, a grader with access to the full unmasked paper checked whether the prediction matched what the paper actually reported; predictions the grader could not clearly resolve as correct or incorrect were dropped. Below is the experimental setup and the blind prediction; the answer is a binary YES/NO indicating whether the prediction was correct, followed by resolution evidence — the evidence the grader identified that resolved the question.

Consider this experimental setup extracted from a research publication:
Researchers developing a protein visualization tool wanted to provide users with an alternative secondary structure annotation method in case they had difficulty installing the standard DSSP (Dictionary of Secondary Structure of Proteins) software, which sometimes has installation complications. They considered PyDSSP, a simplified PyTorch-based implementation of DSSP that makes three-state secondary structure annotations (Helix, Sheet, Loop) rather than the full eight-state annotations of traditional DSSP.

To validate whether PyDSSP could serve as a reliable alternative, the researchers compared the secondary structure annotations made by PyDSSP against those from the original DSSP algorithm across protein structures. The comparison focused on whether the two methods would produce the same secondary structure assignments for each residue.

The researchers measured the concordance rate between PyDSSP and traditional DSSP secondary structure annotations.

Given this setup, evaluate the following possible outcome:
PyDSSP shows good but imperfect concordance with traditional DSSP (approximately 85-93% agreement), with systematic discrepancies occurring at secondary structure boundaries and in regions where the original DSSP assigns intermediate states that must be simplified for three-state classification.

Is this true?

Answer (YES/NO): NO